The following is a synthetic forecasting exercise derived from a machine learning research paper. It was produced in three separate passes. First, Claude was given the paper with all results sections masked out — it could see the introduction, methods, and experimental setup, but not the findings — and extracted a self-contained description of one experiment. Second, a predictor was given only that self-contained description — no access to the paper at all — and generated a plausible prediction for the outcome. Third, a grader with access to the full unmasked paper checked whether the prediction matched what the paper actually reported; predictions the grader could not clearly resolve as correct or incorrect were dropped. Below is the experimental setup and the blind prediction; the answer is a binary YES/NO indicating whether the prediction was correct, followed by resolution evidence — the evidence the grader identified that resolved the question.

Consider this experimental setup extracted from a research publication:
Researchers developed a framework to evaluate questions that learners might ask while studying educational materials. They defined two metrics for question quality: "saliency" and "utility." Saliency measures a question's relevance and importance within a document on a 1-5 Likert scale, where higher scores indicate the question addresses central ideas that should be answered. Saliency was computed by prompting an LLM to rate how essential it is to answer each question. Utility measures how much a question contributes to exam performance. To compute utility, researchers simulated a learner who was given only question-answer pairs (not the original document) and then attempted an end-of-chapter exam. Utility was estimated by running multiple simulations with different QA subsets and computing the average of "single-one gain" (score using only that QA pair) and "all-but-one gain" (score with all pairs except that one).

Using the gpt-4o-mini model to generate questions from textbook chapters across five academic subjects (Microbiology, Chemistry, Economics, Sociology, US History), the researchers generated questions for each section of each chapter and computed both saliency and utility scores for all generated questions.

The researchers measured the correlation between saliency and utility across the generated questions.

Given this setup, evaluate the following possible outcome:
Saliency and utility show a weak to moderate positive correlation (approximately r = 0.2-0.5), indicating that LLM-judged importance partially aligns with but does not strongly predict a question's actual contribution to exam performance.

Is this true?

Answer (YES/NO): NO